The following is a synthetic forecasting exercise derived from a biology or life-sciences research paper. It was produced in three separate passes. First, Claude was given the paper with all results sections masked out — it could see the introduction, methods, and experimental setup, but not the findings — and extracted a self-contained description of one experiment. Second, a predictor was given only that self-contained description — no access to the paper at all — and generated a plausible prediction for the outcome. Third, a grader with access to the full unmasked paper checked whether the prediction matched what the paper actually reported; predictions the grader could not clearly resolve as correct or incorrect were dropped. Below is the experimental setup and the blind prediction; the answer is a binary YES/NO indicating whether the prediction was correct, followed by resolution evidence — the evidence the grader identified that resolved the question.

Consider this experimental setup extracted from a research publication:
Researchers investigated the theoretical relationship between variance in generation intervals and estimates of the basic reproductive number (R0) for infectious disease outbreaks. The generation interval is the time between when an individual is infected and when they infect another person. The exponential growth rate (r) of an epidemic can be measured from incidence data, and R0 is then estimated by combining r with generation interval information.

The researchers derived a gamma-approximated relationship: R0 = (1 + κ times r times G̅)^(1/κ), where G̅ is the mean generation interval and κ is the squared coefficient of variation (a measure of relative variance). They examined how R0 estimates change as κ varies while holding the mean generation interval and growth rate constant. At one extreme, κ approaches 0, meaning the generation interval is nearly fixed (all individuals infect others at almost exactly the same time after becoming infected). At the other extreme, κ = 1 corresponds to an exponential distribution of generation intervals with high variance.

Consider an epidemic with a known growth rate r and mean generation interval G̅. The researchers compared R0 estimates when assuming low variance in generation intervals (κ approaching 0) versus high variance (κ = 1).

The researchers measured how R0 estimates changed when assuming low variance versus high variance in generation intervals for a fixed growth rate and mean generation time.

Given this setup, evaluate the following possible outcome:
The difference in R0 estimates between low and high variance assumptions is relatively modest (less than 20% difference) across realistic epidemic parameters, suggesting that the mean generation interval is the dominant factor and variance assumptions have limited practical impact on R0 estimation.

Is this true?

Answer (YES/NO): NO